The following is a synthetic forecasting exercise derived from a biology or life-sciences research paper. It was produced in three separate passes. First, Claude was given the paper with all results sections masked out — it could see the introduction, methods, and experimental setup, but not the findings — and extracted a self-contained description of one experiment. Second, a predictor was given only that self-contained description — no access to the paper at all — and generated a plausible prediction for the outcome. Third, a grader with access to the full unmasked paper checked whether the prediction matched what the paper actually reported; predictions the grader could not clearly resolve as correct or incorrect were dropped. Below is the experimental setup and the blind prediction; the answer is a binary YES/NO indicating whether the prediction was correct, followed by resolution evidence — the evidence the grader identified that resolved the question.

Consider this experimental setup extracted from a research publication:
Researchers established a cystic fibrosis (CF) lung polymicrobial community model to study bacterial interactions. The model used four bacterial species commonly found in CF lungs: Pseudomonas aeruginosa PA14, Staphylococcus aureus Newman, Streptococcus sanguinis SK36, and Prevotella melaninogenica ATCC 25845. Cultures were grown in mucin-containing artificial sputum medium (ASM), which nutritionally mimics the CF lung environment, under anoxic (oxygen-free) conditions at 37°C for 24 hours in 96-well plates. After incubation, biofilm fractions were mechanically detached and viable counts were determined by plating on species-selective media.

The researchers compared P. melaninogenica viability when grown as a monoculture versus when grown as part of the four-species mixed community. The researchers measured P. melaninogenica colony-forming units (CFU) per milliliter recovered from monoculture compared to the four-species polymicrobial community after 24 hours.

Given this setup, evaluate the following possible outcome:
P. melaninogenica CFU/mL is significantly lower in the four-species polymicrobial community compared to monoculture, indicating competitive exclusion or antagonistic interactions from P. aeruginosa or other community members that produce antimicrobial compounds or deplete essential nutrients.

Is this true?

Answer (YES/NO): NO